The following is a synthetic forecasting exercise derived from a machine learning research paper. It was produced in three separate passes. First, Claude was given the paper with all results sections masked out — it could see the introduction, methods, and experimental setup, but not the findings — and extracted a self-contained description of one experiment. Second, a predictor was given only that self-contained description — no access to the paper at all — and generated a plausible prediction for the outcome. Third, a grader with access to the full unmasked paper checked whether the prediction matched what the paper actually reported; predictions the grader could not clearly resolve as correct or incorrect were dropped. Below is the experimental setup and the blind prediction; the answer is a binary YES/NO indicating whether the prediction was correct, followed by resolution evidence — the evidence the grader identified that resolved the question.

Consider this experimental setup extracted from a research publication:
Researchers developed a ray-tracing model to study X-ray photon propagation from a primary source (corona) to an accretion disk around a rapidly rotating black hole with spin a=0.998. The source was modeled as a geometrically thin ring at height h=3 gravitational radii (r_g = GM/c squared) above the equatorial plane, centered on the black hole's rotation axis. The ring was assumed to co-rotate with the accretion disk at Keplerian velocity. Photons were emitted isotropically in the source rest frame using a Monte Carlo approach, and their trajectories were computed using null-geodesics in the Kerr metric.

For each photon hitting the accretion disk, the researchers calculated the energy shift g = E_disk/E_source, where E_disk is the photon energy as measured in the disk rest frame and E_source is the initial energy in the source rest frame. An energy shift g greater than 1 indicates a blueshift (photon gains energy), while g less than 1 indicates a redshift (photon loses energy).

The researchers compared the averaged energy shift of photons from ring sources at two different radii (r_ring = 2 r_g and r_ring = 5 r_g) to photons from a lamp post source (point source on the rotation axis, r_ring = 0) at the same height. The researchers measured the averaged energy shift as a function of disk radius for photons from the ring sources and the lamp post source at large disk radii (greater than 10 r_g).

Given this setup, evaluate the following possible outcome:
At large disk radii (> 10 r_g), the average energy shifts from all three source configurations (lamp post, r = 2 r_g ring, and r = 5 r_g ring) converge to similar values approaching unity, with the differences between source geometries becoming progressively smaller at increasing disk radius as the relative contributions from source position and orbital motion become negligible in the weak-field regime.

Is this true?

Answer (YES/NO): NO